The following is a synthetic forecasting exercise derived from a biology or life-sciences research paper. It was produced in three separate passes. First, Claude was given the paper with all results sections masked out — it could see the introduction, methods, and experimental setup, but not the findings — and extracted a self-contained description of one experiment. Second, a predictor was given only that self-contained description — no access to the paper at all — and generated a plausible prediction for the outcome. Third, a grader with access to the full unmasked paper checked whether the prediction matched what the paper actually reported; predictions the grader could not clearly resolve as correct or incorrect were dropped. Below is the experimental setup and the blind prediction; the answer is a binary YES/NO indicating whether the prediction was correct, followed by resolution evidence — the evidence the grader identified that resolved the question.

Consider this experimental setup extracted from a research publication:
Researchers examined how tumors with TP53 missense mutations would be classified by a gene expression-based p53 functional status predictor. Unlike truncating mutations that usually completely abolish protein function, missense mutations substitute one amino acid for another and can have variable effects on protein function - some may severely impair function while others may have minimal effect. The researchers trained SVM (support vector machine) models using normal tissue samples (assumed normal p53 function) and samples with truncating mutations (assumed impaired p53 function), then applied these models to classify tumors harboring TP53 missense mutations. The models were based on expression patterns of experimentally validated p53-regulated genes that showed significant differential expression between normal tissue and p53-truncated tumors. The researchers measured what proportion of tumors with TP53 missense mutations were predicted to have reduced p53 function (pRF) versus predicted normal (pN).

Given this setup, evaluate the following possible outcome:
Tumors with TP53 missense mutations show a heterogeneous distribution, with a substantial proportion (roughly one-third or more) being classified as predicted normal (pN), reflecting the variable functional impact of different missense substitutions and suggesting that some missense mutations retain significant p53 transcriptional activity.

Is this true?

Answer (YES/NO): NO